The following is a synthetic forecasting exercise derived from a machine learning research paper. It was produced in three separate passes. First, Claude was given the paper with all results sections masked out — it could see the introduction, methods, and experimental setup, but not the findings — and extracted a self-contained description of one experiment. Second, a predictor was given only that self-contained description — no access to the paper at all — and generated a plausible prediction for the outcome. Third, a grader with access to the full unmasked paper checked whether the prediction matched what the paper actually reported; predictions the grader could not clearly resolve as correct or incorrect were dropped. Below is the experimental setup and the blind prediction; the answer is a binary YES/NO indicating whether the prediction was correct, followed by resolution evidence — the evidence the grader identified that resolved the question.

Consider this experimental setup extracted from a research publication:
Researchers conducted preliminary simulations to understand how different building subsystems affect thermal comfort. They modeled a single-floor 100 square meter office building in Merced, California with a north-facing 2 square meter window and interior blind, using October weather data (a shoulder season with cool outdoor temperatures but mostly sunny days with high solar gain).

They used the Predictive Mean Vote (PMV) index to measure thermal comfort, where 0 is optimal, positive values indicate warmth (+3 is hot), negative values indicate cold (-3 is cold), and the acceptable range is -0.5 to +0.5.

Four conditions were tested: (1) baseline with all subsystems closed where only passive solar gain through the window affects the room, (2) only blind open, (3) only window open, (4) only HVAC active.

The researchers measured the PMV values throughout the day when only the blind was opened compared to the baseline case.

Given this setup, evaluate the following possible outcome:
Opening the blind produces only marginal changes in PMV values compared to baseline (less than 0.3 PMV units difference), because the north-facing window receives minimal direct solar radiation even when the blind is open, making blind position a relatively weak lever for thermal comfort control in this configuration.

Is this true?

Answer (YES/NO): NO